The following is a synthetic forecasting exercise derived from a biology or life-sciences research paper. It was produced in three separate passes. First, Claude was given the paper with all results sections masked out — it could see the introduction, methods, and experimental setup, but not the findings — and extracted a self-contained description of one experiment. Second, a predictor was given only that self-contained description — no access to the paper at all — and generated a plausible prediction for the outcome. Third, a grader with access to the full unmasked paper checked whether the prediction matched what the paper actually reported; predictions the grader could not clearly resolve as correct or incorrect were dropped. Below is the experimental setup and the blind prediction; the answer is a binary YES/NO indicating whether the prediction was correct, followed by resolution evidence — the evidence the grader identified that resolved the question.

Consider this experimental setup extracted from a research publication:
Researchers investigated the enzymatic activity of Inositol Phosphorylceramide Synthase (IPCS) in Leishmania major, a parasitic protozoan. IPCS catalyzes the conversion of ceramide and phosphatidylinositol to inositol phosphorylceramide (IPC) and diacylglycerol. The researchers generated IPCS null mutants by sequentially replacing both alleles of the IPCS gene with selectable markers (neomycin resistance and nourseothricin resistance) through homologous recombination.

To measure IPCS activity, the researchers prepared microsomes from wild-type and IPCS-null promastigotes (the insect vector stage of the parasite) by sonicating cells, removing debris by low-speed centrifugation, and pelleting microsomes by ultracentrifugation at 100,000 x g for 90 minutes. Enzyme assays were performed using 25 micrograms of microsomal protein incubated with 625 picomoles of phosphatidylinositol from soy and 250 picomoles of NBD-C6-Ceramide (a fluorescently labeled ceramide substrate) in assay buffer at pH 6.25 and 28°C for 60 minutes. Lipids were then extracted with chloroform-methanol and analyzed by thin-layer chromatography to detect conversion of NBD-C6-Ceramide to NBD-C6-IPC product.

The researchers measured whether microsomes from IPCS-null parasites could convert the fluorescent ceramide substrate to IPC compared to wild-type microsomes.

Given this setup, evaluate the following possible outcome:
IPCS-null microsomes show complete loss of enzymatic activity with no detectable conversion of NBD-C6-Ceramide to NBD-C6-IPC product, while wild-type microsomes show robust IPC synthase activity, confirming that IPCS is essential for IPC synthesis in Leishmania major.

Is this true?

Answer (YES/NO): YES